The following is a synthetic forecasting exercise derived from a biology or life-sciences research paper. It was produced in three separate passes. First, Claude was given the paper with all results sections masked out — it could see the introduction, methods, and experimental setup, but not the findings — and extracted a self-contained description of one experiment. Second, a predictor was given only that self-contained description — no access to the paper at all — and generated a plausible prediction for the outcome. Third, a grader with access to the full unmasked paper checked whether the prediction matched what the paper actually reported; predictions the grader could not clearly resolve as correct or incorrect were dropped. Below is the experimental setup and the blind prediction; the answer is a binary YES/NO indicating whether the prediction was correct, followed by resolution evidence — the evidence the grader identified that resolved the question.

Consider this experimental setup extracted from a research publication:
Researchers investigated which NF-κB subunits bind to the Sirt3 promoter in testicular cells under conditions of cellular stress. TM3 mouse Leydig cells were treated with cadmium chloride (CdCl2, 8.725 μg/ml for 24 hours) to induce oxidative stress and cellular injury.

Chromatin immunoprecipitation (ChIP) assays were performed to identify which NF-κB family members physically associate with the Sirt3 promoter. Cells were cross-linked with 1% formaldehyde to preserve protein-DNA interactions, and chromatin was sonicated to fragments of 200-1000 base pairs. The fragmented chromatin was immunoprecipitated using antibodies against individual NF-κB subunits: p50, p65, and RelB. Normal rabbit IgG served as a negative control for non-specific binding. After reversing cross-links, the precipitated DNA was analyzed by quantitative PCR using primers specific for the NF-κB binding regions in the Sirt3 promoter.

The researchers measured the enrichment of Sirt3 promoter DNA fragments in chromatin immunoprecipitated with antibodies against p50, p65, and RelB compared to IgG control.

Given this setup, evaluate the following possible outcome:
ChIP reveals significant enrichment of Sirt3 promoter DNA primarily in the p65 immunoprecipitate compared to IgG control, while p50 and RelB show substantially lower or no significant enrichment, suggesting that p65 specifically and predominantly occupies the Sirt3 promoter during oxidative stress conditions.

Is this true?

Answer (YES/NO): NO